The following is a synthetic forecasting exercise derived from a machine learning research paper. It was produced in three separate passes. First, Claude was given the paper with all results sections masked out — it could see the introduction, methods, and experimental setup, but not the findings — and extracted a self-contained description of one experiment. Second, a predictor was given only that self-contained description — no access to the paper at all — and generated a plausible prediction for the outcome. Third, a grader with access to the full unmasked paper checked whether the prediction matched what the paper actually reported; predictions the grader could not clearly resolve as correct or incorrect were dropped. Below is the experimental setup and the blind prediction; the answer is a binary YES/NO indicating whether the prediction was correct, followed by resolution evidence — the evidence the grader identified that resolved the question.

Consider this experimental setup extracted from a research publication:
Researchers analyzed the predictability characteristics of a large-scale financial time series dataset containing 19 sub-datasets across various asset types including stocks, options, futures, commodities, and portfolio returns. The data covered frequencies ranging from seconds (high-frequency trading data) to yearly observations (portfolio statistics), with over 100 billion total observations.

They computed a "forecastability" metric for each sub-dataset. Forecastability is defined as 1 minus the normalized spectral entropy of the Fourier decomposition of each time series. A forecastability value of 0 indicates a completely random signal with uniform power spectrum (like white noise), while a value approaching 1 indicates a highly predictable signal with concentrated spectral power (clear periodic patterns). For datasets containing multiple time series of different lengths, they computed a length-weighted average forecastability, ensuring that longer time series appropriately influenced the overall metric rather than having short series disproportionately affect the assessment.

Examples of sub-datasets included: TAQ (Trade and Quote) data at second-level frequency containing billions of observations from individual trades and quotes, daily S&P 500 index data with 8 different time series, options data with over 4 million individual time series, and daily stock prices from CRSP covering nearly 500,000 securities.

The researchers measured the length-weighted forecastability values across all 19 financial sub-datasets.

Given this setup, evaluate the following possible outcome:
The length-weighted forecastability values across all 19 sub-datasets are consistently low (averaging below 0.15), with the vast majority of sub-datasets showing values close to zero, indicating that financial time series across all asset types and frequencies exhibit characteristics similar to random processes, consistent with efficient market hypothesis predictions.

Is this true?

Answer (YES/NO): NO